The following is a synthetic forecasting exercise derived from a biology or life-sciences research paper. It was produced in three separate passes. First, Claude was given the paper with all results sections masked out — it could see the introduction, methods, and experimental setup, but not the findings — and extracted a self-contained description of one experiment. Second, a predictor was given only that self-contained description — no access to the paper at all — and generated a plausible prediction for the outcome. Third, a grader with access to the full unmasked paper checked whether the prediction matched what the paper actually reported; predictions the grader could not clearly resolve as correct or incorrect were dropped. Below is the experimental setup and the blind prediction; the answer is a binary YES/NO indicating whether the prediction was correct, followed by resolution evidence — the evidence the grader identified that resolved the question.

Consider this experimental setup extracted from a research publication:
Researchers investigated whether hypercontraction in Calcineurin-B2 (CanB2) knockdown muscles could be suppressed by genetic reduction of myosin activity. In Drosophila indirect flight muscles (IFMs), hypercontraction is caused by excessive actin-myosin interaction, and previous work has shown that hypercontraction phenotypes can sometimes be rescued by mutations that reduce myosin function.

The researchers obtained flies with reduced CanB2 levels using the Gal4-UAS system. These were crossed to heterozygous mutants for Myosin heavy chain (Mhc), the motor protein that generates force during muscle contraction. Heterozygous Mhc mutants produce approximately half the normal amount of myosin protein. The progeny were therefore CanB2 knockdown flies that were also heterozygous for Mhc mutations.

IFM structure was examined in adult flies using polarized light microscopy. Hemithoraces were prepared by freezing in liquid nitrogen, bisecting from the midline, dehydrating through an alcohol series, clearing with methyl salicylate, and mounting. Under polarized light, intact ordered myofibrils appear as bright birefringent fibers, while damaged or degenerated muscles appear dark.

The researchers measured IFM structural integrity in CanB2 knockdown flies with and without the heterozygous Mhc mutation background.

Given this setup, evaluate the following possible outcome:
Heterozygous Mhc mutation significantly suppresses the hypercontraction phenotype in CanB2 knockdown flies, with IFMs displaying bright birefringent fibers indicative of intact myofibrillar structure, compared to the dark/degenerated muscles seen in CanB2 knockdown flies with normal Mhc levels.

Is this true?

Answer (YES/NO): YES